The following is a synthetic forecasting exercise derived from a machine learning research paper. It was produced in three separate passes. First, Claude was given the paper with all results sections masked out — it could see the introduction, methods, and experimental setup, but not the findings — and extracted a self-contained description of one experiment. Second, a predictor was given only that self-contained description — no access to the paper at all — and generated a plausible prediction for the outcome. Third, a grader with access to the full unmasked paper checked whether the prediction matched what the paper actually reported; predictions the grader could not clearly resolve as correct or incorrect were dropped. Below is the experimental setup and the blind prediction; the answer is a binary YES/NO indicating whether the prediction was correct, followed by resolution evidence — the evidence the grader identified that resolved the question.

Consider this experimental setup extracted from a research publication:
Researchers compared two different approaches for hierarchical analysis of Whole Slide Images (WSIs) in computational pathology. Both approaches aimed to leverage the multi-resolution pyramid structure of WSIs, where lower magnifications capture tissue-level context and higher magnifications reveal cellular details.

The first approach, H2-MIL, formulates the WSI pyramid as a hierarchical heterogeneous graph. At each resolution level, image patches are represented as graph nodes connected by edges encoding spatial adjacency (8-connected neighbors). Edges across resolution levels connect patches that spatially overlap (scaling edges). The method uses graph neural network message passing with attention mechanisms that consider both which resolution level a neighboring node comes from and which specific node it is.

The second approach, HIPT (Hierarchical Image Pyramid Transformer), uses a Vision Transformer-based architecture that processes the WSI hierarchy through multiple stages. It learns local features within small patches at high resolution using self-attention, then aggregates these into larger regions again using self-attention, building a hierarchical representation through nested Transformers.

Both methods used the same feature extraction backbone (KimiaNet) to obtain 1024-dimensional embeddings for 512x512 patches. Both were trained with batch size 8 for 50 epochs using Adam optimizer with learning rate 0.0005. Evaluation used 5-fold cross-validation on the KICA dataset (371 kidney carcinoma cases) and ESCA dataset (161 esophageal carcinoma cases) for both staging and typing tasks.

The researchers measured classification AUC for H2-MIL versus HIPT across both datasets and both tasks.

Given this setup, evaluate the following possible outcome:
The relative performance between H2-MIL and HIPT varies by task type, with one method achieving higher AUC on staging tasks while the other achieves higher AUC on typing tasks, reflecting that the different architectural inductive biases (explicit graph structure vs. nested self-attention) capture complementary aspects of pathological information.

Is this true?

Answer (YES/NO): NO